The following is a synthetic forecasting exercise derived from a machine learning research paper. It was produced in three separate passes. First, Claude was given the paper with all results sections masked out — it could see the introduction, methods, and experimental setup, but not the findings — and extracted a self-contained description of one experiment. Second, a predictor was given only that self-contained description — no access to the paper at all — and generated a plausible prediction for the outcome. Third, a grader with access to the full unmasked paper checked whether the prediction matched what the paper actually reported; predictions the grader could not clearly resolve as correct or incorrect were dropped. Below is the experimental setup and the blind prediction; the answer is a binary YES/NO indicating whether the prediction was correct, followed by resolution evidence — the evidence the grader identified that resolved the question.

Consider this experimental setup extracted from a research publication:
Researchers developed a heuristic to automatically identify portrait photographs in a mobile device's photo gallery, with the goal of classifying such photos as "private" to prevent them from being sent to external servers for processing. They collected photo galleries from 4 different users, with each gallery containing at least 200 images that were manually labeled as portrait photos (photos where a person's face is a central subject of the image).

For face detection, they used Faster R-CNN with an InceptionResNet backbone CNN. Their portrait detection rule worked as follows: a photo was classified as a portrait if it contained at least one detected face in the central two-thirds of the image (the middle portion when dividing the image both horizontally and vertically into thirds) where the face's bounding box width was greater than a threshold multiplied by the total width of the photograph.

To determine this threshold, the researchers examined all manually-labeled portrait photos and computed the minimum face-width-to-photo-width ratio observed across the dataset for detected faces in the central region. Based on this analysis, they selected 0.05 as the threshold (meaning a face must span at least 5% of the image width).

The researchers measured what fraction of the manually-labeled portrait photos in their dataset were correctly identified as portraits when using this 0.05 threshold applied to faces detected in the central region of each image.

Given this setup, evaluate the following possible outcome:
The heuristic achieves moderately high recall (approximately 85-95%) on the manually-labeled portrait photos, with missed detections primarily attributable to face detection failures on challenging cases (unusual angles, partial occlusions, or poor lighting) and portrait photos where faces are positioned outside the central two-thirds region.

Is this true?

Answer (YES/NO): NO